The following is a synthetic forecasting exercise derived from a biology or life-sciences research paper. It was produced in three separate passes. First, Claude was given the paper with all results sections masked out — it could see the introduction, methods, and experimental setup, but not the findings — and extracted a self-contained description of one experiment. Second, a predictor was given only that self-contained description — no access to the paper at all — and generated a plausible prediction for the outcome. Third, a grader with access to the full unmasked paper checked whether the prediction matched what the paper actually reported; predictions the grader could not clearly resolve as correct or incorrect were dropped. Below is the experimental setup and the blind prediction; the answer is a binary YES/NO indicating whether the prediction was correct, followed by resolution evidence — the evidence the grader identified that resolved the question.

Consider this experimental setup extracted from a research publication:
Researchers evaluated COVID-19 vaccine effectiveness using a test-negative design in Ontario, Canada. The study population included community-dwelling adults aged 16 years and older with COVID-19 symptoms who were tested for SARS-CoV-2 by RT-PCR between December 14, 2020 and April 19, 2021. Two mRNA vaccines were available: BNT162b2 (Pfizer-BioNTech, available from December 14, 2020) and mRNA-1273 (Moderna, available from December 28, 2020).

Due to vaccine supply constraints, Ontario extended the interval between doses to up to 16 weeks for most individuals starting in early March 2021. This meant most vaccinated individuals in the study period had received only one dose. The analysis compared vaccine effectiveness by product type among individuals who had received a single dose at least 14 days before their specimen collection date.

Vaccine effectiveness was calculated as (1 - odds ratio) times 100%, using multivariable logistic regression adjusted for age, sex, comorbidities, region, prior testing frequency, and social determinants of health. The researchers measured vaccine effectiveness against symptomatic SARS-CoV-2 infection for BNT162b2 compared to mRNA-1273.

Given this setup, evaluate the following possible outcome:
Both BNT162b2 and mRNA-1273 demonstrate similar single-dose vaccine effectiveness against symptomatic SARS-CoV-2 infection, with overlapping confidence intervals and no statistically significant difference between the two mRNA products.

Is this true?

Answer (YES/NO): NO